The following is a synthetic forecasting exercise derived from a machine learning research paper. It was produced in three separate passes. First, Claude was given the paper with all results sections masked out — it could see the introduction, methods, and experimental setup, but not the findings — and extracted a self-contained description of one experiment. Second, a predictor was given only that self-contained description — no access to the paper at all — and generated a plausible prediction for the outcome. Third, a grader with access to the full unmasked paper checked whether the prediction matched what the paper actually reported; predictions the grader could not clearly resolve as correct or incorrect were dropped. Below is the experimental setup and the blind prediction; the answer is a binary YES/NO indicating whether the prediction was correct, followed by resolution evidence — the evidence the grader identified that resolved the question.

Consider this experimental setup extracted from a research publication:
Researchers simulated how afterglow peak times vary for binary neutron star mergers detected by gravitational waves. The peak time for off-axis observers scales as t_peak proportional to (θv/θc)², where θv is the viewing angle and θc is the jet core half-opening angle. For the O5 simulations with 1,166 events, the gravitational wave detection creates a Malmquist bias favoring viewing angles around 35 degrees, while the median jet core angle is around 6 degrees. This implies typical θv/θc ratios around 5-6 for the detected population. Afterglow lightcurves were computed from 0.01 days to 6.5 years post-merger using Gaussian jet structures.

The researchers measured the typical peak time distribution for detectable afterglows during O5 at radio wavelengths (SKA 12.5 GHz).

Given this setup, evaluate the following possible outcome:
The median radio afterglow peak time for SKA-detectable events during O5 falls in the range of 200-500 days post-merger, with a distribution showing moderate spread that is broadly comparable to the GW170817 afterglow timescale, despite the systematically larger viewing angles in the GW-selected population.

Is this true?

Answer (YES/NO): NO